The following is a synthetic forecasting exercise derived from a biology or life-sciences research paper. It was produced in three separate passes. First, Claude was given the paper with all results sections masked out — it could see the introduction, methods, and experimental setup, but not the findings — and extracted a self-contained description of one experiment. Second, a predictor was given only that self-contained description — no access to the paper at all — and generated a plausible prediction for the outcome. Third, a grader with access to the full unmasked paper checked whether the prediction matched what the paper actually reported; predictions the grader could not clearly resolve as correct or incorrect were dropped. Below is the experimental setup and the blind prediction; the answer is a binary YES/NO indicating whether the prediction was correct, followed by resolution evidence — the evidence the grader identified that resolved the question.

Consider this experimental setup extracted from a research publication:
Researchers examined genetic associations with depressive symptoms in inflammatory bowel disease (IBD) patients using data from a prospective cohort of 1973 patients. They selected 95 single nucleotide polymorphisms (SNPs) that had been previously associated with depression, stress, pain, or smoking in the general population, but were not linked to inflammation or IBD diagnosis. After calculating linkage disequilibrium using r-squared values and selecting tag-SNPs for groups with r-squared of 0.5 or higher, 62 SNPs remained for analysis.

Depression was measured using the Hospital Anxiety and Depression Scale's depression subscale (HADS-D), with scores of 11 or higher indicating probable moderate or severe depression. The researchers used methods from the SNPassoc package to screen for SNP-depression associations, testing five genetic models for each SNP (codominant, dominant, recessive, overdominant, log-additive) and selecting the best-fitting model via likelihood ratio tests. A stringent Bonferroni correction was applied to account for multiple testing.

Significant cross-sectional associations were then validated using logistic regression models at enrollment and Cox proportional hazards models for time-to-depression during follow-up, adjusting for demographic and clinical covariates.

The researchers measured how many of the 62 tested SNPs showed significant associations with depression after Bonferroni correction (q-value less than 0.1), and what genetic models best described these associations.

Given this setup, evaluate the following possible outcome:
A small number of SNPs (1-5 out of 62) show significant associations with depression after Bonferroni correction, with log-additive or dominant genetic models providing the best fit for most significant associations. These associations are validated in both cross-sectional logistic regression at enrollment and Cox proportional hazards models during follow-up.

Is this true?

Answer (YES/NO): NO